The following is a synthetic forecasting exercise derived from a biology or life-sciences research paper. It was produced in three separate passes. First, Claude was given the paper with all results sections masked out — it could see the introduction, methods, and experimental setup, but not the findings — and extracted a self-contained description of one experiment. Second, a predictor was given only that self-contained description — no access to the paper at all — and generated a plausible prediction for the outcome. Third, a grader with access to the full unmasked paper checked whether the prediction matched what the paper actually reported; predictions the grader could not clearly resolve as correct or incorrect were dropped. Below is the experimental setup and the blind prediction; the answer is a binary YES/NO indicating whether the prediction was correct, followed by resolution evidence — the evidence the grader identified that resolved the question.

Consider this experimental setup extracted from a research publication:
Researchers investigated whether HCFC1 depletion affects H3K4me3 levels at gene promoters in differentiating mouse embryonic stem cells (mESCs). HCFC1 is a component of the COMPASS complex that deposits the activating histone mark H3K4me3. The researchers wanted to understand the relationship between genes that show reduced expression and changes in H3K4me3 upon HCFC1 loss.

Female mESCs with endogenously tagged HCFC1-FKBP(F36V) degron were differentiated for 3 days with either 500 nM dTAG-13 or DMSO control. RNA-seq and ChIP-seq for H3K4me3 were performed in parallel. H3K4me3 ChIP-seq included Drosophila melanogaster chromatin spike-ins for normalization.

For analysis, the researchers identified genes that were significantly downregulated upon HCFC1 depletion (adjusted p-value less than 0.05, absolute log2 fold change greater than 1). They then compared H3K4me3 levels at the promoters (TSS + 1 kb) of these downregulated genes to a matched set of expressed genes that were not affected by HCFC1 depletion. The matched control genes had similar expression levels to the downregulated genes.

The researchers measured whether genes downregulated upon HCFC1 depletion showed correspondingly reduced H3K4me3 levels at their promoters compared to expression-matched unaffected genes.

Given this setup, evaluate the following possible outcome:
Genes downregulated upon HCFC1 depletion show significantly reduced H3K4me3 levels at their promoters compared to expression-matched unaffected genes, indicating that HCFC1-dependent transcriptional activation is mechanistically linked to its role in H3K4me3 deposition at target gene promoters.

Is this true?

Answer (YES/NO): YES